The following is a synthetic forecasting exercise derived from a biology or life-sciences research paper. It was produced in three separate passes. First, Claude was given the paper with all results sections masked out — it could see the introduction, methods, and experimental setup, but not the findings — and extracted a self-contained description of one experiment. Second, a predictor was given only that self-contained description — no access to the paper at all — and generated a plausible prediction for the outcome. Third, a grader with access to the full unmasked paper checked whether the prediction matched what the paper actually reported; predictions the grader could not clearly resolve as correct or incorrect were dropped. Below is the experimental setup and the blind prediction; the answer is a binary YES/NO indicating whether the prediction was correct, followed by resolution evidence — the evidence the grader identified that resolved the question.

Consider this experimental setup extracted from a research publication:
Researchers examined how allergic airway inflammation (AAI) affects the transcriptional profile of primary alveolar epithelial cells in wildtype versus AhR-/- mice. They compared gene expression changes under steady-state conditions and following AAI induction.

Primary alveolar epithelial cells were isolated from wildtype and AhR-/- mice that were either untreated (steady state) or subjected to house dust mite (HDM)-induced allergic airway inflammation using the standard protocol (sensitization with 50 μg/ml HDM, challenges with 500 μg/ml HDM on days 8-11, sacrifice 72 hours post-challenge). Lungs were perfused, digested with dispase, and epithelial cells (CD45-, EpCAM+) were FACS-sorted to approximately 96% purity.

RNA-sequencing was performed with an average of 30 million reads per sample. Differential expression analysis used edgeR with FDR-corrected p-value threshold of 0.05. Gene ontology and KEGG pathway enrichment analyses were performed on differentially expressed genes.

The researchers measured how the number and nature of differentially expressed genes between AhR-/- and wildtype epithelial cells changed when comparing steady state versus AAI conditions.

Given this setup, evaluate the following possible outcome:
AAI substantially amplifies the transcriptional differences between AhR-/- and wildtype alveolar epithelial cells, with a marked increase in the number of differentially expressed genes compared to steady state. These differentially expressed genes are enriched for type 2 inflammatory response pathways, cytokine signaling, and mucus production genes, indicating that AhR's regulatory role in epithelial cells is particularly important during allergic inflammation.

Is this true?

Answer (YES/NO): NO